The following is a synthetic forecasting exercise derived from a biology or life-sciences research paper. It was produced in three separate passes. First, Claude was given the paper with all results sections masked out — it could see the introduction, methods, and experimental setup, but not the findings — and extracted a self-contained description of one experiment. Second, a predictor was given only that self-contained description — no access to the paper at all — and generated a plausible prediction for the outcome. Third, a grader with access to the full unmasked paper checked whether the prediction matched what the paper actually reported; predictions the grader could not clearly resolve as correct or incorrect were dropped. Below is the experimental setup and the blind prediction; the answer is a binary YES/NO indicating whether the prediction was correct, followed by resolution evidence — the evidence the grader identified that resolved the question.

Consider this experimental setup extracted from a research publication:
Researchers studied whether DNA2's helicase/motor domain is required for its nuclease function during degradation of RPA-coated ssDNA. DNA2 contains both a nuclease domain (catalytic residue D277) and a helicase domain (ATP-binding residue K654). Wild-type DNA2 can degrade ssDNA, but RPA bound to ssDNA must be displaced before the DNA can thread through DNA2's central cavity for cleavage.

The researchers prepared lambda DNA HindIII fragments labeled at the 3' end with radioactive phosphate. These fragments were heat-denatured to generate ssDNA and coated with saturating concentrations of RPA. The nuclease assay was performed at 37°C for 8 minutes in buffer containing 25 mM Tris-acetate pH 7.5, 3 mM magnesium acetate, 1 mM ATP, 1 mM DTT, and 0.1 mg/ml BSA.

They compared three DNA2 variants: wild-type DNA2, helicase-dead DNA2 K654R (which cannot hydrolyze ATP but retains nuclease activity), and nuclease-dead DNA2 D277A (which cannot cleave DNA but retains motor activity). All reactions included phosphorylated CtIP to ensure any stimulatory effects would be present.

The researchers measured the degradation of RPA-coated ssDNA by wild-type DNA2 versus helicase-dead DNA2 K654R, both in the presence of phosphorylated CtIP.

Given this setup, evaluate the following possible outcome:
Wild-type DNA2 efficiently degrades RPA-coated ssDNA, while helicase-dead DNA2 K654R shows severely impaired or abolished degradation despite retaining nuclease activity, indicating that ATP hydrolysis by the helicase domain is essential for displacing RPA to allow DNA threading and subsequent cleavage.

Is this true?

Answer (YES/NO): YES